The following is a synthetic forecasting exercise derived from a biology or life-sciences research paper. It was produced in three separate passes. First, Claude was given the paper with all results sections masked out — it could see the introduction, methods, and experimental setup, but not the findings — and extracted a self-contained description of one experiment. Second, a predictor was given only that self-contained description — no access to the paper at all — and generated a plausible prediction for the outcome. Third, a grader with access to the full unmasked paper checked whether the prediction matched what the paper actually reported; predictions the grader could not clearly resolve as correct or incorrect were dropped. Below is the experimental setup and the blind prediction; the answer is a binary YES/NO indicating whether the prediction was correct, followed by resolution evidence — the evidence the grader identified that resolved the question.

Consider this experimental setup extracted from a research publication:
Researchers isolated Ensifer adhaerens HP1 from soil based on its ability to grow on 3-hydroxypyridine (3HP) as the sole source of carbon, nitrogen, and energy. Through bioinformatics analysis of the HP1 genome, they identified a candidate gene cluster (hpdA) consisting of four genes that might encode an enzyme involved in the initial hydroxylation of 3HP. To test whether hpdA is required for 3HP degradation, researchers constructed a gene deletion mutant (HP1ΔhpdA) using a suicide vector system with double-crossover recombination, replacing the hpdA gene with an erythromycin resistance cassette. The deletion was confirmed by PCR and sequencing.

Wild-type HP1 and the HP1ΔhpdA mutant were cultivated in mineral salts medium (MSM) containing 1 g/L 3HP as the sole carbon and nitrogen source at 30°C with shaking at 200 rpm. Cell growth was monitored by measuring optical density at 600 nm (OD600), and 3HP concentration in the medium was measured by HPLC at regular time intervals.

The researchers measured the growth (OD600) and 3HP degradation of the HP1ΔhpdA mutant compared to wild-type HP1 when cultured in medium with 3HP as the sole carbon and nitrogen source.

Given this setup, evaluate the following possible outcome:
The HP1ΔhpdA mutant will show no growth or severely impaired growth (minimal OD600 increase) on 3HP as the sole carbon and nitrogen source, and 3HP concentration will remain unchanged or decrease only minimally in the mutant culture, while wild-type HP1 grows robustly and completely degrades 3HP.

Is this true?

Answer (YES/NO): YES